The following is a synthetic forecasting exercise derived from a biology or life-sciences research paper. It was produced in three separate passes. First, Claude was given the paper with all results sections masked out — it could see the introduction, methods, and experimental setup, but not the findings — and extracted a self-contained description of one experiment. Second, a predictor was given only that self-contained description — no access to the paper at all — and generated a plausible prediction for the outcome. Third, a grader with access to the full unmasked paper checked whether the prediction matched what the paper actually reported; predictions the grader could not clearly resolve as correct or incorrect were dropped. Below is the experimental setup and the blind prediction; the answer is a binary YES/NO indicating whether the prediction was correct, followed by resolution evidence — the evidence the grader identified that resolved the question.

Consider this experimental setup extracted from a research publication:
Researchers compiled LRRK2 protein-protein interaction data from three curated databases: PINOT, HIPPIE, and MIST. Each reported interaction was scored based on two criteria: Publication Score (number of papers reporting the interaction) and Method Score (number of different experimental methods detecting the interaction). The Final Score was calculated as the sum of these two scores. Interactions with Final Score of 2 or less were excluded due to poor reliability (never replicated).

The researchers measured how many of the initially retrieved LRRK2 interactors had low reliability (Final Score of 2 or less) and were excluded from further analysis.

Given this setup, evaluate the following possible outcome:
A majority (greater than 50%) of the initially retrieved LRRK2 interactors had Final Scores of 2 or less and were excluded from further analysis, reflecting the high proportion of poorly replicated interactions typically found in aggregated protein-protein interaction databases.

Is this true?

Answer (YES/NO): YES